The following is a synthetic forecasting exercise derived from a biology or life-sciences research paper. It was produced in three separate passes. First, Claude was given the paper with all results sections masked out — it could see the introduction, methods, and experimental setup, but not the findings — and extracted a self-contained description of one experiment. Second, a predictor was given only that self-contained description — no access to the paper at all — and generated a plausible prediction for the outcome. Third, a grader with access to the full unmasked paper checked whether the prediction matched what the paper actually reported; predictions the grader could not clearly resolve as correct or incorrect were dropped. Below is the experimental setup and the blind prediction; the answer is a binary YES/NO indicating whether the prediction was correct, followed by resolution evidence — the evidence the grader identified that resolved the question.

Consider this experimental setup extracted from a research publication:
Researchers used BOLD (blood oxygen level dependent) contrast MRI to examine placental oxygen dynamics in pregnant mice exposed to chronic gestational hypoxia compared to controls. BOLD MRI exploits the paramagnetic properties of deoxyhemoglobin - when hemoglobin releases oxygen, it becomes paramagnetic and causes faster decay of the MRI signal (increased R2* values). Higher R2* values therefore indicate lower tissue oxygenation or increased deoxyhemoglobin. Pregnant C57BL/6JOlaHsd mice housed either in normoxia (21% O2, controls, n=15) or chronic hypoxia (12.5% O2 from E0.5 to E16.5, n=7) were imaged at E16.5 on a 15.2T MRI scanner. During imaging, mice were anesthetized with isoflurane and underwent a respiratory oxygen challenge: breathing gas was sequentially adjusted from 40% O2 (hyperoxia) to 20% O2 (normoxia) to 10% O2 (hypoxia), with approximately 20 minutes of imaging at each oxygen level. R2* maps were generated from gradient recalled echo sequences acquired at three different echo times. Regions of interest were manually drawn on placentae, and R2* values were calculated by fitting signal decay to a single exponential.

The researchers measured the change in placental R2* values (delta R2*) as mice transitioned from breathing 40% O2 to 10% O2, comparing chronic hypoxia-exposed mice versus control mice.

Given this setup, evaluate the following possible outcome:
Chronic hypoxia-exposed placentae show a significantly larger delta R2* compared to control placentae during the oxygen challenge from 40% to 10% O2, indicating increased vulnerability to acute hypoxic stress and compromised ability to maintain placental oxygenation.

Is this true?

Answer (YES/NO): NO